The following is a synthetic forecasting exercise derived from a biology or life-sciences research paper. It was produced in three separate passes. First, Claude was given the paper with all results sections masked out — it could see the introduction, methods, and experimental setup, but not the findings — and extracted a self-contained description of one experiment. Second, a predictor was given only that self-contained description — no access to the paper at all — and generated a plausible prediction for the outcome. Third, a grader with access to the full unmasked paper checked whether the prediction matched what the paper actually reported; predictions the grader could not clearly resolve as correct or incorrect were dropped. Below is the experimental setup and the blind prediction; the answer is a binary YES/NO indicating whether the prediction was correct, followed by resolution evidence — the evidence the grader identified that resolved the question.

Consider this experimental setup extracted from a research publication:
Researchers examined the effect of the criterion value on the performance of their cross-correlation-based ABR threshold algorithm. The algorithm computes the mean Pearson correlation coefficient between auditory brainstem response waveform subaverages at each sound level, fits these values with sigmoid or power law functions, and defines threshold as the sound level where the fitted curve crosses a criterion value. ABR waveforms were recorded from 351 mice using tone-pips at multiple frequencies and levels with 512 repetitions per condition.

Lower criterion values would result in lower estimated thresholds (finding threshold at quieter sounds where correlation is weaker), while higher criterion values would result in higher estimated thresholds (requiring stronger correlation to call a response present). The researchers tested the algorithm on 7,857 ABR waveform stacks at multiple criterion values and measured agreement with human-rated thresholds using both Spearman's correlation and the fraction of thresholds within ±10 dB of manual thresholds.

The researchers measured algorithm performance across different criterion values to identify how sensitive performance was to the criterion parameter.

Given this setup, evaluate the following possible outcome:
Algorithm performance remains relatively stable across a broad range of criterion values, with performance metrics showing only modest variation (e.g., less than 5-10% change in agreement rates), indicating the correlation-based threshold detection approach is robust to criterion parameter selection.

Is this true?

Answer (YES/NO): YES